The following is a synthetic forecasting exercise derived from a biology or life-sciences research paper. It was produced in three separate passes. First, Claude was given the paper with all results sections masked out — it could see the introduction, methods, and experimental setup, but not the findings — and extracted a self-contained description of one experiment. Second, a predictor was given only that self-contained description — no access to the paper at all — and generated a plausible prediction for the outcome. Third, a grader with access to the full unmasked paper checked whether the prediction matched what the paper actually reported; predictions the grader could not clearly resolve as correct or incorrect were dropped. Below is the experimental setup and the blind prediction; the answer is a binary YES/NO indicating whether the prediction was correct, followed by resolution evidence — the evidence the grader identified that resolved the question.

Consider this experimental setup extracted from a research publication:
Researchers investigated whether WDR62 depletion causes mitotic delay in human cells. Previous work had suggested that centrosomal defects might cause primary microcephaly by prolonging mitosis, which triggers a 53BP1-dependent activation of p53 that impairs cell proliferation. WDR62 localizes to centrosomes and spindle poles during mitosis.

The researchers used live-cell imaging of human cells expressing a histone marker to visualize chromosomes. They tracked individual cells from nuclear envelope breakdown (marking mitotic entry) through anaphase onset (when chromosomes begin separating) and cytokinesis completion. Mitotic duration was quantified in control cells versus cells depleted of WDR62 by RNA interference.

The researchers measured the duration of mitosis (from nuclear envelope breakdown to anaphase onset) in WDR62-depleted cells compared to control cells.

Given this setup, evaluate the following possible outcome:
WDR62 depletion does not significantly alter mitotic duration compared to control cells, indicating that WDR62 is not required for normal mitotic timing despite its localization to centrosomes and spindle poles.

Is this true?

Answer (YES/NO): YES